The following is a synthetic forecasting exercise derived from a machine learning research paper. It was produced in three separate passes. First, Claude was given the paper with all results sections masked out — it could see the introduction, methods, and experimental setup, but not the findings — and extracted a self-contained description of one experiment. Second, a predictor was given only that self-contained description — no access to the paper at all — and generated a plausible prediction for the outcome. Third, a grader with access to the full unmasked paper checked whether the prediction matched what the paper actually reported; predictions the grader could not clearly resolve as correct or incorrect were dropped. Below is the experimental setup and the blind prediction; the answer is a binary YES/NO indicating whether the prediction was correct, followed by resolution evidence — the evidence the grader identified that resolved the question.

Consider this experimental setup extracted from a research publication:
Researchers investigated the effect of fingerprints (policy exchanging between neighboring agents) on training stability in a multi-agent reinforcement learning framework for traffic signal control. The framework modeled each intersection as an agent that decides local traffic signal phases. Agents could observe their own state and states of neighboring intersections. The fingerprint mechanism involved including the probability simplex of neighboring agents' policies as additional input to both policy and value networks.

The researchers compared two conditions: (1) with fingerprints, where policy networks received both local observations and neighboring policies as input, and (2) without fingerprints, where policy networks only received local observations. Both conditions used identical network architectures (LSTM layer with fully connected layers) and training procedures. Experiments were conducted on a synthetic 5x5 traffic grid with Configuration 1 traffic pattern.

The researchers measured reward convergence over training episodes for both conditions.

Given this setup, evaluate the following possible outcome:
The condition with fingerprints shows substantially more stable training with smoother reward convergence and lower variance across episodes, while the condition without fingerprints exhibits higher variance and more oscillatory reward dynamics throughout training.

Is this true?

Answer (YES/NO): YES